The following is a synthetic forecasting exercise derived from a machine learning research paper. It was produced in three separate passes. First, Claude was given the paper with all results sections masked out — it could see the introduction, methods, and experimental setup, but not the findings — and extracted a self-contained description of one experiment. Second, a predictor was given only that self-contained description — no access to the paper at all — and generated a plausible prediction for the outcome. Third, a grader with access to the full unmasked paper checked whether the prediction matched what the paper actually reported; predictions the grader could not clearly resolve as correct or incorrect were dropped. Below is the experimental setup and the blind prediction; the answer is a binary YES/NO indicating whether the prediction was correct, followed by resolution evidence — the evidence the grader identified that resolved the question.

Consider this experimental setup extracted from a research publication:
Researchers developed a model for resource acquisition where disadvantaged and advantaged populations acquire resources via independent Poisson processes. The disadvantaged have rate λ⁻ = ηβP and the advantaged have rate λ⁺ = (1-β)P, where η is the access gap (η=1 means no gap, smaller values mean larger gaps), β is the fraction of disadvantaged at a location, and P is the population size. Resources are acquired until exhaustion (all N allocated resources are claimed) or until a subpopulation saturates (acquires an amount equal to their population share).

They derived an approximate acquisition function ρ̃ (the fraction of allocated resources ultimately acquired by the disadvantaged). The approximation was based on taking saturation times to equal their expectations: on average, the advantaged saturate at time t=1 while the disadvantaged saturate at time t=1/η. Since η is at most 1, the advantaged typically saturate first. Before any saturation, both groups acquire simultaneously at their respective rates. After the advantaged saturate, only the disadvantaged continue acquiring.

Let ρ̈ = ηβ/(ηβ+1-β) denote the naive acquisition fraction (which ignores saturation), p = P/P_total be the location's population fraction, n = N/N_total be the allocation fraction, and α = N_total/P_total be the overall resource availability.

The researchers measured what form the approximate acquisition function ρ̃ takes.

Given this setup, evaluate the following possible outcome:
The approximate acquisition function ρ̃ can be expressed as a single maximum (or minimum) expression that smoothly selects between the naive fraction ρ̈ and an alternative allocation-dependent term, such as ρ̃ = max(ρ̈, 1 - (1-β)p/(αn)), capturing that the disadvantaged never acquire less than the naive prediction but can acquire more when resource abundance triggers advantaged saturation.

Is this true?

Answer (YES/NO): YES